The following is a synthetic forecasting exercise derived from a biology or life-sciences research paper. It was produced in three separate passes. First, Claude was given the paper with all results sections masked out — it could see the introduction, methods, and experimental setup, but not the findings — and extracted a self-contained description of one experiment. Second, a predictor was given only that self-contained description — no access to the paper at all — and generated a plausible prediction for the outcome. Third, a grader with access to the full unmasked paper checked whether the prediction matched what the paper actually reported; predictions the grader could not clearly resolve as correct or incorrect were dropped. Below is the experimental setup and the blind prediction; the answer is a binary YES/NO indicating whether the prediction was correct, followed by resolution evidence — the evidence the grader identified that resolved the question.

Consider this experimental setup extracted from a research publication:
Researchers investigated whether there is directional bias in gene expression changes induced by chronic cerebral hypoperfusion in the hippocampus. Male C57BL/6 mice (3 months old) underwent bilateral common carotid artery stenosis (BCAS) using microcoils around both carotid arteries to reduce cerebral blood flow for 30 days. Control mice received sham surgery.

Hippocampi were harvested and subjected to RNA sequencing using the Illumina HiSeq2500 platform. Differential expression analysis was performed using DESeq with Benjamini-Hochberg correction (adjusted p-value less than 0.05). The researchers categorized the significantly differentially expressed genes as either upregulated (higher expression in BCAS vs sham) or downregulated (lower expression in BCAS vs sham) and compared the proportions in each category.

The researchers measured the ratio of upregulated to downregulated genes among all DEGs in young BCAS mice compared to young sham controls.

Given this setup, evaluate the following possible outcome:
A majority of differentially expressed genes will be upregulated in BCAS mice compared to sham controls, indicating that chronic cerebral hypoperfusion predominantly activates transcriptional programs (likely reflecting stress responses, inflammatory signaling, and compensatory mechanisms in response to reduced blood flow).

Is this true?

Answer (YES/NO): NO